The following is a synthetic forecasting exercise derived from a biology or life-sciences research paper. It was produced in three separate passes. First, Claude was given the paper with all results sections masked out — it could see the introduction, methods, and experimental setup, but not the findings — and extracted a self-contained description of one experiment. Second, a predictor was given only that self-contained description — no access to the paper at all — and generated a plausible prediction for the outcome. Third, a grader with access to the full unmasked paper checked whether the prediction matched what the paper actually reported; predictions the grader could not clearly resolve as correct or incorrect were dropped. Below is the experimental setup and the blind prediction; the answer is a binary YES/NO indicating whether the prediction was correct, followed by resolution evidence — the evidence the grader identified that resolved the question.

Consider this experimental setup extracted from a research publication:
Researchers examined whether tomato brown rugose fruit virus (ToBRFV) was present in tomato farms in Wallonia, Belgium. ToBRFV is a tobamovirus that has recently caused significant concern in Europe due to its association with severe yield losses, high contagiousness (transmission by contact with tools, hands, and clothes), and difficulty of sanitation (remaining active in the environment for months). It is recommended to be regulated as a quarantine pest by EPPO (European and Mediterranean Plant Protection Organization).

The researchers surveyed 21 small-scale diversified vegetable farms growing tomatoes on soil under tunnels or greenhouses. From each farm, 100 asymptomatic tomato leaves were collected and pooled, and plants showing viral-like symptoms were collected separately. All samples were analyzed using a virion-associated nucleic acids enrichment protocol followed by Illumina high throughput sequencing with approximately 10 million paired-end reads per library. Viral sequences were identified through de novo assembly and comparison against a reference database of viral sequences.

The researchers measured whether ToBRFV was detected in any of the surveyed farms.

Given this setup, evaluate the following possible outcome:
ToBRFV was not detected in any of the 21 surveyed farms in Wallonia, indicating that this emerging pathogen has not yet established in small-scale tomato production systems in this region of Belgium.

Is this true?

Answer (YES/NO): YES